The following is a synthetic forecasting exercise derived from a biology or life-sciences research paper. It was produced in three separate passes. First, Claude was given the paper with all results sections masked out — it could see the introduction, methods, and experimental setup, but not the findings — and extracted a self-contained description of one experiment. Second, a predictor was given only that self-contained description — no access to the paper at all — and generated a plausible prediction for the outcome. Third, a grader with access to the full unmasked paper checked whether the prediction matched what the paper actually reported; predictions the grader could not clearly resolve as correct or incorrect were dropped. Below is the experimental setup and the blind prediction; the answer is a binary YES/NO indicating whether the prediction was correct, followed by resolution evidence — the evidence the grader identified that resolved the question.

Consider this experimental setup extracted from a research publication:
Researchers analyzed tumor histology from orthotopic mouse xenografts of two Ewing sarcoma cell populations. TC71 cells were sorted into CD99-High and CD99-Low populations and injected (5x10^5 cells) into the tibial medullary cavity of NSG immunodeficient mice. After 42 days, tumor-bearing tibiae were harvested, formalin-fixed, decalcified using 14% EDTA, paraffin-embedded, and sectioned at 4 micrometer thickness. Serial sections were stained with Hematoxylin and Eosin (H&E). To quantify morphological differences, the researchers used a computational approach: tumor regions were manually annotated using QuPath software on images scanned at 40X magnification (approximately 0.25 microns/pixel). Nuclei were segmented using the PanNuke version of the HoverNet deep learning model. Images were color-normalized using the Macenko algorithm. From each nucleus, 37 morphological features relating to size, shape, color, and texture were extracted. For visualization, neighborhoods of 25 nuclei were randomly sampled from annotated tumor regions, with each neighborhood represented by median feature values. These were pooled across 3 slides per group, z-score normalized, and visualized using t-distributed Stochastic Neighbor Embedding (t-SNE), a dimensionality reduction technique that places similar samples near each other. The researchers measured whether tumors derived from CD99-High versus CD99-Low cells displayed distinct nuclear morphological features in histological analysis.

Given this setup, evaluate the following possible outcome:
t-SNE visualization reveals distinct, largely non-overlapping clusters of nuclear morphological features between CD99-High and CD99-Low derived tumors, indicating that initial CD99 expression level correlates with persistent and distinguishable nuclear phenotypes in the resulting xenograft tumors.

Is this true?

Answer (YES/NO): YES